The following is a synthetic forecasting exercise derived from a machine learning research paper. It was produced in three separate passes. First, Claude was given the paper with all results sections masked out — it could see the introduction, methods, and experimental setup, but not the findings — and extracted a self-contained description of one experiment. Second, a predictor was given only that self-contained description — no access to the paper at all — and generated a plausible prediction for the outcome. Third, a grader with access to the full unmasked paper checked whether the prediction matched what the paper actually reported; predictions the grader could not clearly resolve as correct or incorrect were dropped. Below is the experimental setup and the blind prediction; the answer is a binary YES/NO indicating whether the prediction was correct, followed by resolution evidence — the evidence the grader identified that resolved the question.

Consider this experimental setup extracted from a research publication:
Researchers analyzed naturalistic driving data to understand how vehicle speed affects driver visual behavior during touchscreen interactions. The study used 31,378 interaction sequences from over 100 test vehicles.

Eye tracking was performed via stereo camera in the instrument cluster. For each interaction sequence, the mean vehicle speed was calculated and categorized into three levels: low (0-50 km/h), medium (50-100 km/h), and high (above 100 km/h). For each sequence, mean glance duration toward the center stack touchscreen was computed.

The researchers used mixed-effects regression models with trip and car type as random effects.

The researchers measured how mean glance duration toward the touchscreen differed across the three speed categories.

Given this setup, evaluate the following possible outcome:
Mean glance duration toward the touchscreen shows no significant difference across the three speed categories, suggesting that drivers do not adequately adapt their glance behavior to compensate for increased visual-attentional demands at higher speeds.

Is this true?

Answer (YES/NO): NO